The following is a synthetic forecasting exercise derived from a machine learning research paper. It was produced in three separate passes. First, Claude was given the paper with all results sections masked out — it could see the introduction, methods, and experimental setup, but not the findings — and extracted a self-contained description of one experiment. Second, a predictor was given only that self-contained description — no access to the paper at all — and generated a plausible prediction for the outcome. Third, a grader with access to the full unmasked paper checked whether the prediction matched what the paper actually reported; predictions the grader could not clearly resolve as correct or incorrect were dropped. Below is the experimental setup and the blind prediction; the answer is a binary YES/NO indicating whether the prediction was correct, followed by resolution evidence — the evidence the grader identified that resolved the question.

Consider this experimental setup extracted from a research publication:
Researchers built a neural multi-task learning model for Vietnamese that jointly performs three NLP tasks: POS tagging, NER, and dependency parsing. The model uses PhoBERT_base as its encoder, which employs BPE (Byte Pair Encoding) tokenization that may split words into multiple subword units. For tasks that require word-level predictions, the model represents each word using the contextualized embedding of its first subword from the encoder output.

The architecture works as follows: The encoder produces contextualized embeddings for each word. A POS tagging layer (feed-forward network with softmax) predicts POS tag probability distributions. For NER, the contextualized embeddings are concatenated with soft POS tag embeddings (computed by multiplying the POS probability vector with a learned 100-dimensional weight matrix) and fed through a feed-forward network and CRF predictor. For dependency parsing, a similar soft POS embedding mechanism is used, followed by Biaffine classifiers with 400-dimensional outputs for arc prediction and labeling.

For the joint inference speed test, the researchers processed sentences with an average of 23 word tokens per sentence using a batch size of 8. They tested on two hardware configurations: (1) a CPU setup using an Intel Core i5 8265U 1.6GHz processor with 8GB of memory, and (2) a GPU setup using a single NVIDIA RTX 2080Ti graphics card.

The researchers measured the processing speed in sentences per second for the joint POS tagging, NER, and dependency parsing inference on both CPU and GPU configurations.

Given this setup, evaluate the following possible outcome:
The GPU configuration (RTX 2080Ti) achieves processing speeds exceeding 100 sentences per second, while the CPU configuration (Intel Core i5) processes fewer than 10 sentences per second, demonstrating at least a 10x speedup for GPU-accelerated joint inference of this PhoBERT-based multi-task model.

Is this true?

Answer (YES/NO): NO